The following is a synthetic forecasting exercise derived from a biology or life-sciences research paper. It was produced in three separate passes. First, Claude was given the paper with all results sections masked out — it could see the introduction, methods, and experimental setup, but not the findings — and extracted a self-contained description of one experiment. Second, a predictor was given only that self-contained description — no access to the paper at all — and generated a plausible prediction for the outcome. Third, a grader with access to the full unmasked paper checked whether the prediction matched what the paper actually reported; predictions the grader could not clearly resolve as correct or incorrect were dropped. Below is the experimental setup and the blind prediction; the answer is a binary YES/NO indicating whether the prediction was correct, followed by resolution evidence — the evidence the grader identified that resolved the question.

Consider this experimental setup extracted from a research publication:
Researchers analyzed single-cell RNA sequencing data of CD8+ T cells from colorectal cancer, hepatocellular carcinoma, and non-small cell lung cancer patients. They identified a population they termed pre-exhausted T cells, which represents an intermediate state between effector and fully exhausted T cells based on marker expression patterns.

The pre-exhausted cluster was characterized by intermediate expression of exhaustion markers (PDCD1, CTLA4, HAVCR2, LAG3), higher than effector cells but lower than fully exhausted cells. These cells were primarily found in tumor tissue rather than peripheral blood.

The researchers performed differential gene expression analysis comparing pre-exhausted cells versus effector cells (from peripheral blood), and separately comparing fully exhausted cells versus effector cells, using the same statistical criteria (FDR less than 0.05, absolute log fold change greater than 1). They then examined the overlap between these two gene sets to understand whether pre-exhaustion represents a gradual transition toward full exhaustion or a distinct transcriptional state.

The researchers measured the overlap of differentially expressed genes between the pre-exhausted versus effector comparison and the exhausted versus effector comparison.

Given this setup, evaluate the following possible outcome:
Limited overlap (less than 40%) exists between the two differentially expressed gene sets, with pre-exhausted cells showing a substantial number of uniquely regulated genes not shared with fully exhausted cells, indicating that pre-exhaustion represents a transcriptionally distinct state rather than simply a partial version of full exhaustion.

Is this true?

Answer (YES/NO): NO